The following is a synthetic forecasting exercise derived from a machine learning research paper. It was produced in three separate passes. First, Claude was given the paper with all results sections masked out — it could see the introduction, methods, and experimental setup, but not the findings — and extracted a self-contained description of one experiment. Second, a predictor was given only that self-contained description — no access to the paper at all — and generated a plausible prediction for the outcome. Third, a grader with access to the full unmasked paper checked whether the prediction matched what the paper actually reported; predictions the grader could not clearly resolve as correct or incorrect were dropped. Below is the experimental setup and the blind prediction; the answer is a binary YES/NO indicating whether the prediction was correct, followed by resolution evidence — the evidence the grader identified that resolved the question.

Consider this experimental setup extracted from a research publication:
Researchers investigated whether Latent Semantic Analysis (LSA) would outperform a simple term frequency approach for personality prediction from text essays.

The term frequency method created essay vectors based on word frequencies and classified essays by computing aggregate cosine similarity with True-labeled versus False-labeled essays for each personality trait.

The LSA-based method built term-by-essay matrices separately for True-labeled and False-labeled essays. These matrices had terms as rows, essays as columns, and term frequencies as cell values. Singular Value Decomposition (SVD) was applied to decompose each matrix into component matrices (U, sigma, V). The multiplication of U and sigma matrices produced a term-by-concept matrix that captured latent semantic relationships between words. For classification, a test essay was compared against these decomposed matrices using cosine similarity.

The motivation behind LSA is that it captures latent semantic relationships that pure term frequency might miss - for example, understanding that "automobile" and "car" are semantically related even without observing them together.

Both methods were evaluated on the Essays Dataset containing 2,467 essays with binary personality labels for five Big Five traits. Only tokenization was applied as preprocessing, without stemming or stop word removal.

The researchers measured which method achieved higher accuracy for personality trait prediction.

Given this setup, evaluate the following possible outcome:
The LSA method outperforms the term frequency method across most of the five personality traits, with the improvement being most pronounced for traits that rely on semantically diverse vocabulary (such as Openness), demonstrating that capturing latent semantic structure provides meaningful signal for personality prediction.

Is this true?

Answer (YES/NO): NO